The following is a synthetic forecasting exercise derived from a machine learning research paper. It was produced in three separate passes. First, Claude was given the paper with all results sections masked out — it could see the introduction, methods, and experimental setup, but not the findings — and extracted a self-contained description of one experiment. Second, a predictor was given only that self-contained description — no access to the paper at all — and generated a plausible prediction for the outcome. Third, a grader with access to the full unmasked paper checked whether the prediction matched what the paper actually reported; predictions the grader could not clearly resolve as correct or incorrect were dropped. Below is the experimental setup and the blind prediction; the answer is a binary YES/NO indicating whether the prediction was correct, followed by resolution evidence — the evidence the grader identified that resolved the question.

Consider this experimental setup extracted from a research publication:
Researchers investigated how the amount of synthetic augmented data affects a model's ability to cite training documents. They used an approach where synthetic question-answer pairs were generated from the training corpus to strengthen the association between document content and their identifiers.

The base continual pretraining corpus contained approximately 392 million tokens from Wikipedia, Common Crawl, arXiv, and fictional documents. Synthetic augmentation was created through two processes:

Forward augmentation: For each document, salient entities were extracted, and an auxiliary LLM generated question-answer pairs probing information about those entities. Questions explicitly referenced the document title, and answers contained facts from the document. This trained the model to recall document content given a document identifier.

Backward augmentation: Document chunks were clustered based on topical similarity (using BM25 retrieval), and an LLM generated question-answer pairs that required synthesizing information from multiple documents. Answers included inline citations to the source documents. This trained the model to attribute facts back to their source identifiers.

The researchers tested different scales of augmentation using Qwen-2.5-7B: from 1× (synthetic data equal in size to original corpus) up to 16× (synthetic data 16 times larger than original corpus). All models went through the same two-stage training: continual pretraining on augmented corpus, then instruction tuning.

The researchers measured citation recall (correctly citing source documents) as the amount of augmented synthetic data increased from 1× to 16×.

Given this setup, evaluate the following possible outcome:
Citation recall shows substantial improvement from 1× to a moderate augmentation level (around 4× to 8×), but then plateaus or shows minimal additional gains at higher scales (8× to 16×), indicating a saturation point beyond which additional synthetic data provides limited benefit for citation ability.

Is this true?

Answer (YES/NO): NO